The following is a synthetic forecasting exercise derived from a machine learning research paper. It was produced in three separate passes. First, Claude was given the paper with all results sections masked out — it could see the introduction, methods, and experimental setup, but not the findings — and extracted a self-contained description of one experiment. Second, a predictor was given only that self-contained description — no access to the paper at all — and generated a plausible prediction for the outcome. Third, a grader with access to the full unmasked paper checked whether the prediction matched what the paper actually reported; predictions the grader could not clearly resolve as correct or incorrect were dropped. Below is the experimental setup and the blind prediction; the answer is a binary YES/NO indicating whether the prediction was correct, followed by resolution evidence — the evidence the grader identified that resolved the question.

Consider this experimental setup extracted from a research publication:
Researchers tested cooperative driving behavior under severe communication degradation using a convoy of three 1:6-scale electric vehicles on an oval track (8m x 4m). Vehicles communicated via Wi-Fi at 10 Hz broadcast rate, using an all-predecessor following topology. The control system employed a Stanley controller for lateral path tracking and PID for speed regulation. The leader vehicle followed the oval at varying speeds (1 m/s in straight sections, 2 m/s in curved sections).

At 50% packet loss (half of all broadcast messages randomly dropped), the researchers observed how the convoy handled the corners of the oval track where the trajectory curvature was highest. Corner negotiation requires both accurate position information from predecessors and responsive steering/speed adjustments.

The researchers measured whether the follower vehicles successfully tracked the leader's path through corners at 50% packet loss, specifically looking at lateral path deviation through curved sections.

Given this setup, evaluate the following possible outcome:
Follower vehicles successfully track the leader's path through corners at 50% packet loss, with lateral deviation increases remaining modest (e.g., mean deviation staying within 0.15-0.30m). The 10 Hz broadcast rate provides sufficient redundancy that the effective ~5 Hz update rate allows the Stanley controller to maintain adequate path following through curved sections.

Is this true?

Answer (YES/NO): NO